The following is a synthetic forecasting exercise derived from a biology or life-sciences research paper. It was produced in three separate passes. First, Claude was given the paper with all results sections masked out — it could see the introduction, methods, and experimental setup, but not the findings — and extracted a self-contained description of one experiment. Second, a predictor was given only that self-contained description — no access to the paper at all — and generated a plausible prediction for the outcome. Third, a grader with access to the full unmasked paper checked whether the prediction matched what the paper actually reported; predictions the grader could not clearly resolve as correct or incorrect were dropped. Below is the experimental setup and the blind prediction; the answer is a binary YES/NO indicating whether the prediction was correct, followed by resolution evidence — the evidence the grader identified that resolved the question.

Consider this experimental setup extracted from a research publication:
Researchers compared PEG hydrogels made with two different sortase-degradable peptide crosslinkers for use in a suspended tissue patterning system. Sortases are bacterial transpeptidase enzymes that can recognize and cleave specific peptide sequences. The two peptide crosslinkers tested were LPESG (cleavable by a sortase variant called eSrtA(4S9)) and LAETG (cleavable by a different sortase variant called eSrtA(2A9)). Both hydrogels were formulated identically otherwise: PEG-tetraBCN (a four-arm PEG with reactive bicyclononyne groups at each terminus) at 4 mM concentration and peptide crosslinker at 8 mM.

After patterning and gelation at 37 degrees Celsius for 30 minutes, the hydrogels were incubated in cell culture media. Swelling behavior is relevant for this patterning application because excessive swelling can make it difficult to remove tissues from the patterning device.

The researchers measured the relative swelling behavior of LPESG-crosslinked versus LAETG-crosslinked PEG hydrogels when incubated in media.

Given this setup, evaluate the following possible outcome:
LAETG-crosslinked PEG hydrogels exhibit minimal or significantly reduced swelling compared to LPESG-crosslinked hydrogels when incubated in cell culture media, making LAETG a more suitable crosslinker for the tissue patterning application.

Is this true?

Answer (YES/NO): NO